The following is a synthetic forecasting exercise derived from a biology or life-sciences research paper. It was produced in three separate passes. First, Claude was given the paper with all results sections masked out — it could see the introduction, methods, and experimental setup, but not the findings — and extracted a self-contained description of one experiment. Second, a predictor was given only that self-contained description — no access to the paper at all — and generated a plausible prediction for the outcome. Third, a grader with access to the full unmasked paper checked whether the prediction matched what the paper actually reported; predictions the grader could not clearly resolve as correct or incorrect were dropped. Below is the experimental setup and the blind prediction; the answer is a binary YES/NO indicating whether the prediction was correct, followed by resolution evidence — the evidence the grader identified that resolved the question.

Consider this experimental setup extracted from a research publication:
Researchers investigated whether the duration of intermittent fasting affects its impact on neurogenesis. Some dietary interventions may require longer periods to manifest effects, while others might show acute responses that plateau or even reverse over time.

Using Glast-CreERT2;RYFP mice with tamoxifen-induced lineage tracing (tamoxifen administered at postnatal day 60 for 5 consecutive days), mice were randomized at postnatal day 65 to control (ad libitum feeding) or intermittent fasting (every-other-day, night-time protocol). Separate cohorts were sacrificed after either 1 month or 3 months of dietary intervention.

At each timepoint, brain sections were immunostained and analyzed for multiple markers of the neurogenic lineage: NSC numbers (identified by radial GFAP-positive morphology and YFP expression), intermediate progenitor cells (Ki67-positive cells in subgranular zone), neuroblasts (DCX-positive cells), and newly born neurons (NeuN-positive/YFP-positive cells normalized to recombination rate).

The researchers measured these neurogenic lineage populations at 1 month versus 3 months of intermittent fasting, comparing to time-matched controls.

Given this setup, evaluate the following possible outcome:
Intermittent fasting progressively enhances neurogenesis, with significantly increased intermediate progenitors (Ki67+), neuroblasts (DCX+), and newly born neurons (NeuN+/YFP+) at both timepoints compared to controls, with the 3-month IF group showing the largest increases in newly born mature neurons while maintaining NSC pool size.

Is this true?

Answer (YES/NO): NO